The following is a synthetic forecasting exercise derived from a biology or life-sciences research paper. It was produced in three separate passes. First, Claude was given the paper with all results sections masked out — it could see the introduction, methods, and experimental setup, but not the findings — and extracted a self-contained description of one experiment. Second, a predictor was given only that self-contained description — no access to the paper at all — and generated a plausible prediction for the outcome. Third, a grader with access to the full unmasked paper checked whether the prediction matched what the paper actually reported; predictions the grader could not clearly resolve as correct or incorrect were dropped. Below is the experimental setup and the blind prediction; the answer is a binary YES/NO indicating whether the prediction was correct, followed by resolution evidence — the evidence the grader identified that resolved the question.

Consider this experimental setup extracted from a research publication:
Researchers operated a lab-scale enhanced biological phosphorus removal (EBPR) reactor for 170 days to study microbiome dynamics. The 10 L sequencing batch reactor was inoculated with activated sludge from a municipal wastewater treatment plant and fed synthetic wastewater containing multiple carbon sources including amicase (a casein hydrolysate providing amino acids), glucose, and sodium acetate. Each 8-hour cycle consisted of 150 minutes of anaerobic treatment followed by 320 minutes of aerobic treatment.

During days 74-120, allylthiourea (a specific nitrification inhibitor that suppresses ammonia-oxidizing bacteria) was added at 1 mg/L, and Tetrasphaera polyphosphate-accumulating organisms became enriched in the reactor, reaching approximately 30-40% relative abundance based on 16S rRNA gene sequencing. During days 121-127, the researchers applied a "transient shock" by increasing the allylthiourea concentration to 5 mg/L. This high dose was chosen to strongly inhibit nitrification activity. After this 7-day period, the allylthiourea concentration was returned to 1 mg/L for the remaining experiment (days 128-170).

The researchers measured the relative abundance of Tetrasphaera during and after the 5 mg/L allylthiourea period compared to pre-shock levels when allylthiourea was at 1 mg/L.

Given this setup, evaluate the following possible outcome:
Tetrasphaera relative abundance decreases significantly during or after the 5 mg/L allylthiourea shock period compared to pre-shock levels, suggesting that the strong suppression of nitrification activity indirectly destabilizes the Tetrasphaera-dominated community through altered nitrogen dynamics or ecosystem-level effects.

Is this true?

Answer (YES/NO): YES